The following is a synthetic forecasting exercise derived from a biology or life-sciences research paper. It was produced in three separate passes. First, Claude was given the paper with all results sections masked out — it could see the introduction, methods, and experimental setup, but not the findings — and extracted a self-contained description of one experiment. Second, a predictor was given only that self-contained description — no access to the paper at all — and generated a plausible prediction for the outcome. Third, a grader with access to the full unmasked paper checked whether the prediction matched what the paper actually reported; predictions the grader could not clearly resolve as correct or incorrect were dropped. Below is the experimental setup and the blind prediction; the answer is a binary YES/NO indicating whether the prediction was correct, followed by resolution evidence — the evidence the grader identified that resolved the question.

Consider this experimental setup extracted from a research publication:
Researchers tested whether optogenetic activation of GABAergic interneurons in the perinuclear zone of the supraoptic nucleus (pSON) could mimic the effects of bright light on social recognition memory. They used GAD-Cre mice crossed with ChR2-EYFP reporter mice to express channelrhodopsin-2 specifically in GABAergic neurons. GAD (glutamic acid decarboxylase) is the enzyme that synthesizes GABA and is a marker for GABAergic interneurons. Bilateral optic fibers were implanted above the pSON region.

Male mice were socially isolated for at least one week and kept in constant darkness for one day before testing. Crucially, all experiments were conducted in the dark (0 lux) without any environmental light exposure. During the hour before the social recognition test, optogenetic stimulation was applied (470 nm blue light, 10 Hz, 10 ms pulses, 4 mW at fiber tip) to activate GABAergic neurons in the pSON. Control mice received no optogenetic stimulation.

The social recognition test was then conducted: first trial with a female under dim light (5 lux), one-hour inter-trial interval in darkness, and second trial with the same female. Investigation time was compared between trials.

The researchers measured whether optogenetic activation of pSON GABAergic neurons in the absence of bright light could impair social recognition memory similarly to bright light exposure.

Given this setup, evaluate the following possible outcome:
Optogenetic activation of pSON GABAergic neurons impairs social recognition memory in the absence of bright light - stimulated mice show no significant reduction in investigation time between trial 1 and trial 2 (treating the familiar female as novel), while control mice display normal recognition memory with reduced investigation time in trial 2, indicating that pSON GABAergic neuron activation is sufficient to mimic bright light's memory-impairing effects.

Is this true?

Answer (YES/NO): YES